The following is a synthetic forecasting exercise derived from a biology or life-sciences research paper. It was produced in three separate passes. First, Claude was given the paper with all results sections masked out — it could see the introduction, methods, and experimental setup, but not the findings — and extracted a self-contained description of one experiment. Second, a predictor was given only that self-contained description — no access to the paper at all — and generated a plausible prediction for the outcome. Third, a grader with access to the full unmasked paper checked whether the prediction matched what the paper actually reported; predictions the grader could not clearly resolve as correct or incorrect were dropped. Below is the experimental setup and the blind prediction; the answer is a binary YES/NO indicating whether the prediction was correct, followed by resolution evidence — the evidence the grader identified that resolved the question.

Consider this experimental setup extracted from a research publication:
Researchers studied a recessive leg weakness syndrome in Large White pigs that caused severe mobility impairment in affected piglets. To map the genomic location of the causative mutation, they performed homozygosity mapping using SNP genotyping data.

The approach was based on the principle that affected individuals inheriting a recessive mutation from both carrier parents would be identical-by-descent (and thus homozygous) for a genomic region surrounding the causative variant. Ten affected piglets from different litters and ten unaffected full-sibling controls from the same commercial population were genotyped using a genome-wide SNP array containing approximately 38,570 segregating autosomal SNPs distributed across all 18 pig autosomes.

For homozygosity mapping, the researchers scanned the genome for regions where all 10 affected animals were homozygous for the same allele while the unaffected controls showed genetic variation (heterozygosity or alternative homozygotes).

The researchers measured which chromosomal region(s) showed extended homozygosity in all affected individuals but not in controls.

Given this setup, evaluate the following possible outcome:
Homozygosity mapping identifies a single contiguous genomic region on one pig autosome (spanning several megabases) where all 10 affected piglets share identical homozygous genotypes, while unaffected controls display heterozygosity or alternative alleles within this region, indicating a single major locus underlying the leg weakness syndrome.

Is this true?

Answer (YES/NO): YES